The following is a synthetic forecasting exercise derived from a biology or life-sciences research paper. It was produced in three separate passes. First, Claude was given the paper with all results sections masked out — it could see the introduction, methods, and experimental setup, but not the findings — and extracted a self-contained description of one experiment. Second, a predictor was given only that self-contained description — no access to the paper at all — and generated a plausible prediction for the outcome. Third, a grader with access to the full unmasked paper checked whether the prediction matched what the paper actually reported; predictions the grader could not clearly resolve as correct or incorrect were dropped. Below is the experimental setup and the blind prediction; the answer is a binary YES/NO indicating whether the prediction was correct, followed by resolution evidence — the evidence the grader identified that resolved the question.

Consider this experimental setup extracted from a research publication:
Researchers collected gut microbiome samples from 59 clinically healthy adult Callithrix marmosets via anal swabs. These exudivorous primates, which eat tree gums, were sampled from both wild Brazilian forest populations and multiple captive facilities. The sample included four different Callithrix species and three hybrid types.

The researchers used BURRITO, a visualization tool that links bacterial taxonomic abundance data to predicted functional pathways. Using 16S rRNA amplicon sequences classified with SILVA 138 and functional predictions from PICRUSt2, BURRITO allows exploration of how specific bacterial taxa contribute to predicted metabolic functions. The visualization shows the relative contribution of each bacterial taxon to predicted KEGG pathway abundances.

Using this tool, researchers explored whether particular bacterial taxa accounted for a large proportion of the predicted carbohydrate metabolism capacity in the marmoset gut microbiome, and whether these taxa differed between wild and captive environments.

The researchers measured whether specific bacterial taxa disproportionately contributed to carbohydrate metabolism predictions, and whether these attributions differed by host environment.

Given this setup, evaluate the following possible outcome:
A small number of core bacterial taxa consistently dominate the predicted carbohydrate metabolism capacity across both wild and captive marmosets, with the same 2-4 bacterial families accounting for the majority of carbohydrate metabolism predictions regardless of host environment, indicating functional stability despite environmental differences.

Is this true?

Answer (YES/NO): NO